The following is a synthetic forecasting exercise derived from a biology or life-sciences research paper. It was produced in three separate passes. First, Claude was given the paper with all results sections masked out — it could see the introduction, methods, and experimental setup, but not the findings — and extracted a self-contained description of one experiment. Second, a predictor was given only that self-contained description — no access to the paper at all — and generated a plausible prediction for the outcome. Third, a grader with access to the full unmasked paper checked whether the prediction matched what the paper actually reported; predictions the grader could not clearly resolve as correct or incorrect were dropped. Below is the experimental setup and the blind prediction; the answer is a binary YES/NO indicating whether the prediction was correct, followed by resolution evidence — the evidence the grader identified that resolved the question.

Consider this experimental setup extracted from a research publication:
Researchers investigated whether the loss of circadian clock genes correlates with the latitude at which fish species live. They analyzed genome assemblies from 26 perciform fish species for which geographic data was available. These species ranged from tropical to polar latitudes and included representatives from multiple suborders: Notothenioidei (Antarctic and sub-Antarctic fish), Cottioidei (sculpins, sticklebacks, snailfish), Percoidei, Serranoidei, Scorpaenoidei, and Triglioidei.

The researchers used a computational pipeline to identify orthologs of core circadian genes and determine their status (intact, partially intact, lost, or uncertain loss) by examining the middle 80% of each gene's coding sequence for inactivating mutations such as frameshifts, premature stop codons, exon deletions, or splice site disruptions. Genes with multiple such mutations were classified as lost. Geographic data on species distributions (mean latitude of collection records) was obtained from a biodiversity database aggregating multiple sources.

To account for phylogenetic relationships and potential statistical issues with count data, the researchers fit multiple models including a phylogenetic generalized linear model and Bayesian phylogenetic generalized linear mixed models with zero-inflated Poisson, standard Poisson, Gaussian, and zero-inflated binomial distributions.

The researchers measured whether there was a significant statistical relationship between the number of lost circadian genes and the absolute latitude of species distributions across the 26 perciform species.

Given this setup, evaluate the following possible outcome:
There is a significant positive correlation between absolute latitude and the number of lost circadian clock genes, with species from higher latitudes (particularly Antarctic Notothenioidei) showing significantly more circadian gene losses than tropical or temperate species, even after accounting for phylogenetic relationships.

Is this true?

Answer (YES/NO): YES